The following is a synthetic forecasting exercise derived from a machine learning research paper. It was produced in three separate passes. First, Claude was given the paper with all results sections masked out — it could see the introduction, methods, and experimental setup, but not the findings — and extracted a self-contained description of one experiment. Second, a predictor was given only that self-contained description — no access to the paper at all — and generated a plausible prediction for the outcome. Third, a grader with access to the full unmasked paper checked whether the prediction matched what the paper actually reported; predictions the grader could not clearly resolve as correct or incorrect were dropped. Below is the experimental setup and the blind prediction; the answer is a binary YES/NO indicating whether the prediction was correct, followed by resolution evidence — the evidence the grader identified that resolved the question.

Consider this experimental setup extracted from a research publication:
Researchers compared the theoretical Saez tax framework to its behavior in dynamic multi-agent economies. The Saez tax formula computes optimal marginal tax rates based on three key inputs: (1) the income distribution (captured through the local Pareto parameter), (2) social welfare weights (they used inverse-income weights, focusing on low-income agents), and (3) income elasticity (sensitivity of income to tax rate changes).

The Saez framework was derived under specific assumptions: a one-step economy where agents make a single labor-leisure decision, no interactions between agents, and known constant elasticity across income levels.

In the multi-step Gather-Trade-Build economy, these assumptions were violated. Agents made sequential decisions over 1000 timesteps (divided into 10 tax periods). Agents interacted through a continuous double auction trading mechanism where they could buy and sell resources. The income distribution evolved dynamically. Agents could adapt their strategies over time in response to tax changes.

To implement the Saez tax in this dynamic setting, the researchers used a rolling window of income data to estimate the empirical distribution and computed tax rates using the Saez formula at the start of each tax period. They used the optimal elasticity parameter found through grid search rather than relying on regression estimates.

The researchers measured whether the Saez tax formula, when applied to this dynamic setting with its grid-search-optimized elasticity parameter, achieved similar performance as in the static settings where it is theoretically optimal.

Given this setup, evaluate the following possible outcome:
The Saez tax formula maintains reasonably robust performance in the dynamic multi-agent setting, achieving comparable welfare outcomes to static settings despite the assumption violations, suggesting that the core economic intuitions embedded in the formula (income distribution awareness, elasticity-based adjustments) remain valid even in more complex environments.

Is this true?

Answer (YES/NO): NO